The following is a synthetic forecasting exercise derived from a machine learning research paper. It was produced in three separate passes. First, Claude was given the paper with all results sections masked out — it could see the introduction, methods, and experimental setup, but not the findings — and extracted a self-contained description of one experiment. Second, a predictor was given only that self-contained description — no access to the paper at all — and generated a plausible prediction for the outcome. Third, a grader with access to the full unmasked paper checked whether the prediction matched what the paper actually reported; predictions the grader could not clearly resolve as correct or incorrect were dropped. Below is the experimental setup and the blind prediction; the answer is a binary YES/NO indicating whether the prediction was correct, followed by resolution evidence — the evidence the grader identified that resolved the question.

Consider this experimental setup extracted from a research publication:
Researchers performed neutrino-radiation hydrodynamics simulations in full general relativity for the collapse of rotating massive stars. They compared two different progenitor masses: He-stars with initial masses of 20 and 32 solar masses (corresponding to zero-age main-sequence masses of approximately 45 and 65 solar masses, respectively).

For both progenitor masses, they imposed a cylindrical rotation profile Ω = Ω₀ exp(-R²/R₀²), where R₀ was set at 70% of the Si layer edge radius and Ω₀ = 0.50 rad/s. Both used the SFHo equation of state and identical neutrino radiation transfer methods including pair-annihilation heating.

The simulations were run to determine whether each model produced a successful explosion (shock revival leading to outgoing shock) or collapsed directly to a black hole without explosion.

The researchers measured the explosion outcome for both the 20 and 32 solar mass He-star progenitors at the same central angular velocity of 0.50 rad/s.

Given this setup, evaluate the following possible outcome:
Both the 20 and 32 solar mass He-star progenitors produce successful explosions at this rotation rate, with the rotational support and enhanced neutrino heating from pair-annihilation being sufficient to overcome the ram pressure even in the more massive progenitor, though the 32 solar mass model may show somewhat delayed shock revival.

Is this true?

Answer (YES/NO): NO